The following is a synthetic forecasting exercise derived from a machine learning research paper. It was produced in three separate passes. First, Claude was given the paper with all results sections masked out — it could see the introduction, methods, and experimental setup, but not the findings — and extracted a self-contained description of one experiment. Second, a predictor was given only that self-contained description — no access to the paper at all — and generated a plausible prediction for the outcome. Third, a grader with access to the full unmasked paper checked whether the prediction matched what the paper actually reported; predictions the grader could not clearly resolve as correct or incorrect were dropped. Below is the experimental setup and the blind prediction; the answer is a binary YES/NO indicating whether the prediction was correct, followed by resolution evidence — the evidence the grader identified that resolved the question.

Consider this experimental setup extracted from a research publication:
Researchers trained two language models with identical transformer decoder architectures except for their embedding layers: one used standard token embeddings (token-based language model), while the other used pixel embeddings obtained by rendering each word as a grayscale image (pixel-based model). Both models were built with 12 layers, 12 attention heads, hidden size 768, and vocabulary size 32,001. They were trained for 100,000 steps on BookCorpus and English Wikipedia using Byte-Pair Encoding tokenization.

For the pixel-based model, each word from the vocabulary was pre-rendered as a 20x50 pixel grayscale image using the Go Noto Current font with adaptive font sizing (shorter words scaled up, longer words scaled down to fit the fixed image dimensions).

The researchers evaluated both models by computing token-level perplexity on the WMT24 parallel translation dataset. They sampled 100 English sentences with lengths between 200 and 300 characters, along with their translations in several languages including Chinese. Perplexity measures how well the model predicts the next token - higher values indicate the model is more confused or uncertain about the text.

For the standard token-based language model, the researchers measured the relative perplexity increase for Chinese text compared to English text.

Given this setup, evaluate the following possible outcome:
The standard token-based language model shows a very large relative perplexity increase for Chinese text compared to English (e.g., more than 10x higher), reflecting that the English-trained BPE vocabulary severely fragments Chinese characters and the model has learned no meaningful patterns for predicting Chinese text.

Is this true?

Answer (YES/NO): YES